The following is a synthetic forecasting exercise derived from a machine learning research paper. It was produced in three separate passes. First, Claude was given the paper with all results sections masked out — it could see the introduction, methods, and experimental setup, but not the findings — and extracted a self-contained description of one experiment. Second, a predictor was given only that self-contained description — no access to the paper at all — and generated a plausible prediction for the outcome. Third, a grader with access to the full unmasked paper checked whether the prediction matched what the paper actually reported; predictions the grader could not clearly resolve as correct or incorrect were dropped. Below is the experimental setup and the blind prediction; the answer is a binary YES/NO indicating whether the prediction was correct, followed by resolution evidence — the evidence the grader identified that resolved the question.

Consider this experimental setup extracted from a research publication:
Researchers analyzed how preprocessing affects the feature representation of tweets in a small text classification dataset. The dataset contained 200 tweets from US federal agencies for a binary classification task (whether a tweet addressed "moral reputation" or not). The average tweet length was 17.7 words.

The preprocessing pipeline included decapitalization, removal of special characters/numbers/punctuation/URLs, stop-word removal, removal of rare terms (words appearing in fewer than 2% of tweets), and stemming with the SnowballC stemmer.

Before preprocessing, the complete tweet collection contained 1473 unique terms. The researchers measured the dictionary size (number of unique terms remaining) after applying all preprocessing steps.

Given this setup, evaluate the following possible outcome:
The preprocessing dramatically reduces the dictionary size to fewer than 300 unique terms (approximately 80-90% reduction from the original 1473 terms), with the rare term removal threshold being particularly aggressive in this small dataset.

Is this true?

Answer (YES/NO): NO